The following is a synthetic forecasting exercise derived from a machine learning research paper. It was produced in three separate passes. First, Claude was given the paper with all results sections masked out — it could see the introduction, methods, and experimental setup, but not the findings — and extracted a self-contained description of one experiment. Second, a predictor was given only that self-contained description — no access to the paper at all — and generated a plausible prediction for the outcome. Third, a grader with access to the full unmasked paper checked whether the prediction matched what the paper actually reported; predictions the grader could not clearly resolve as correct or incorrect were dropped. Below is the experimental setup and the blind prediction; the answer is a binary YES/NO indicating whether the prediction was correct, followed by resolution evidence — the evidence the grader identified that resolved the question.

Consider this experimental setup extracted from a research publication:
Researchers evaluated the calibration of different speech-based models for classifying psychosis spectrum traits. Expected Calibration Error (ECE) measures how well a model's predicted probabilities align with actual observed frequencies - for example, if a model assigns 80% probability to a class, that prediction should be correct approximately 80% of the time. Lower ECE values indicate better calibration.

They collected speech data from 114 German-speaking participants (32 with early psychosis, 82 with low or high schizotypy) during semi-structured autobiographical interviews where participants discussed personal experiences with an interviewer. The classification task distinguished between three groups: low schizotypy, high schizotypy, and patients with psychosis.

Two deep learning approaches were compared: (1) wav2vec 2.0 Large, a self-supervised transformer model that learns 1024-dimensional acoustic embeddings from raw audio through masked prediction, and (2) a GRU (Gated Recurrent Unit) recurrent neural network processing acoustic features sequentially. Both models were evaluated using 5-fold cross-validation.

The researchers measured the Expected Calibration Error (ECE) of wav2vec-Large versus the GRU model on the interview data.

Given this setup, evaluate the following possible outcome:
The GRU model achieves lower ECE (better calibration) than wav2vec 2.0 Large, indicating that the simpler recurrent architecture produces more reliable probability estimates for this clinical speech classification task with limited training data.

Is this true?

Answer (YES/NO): NO